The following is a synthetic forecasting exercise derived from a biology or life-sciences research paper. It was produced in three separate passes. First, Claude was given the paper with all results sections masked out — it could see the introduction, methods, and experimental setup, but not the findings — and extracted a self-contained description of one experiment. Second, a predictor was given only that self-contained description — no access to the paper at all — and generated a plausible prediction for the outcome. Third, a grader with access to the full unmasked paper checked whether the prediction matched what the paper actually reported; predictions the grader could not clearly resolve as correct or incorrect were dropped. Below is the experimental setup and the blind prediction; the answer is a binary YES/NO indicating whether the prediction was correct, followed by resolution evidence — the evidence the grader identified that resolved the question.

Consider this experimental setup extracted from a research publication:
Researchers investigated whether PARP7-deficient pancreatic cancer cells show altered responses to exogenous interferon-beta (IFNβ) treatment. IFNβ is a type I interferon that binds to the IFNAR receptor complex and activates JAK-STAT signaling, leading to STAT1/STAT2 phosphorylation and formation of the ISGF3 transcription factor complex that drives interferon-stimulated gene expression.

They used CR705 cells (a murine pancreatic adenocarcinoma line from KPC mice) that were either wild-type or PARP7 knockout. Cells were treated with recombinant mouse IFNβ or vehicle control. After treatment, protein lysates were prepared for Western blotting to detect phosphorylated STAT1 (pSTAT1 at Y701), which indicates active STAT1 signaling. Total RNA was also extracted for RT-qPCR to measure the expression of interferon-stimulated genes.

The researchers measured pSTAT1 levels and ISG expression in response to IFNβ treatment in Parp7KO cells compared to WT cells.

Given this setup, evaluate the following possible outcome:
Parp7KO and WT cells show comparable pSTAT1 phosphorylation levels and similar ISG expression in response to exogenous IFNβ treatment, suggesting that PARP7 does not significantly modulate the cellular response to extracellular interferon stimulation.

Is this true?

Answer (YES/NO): NO